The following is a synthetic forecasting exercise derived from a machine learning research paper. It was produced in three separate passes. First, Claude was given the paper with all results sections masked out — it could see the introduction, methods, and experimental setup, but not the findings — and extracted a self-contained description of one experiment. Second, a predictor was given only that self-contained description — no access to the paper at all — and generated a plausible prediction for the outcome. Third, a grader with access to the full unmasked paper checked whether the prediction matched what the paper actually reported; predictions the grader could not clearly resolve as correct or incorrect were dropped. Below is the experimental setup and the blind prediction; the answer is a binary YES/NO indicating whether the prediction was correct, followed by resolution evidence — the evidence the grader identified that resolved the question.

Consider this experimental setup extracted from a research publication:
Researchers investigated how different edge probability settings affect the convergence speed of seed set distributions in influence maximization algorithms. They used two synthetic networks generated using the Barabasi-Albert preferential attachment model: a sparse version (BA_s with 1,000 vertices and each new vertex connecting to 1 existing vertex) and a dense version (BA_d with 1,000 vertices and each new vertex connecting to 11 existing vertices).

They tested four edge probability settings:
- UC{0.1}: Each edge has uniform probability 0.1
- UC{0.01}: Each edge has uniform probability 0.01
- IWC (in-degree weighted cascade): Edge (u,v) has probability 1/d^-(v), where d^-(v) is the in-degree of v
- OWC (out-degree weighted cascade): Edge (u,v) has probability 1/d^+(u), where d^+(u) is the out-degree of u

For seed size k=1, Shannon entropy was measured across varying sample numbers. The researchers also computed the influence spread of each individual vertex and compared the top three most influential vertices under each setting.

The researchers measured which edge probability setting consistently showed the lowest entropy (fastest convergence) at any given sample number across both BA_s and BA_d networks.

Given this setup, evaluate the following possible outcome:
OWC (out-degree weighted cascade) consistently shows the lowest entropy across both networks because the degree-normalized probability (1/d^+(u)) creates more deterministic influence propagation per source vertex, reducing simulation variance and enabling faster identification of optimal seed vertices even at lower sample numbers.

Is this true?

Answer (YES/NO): NO